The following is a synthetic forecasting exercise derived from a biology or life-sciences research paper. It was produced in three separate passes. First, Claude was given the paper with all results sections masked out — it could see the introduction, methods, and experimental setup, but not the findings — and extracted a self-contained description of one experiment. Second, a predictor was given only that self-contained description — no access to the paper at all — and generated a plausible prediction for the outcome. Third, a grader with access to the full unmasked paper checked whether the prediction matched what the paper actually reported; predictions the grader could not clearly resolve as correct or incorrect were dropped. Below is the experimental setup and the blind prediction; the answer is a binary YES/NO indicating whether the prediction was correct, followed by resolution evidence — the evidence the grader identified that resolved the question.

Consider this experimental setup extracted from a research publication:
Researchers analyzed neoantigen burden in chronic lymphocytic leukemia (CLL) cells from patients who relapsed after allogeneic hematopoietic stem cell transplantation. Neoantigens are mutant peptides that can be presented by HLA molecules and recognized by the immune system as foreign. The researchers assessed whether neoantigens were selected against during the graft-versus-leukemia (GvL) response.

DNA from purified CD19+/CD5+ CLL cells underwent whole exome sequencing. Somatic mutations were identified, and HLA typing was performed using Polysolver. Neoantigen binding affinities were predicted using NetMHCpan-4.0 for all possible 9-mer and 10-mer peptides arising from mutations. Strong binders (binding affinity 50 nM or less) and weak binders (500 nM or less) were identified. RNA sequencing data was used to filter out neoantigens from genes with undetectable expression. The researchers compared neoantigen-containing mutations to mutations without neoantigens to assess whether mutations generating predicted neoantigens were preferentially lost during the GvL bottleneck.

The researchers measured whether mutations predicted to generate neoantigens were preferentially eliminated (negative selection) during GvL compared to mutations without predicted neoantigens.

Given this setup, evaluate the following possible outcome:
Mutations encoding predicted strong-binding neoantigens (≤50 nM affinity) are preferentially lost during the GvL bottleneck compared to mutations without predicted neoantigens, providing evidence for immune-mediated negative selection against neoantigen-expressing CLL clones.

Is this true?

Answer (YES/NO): YES